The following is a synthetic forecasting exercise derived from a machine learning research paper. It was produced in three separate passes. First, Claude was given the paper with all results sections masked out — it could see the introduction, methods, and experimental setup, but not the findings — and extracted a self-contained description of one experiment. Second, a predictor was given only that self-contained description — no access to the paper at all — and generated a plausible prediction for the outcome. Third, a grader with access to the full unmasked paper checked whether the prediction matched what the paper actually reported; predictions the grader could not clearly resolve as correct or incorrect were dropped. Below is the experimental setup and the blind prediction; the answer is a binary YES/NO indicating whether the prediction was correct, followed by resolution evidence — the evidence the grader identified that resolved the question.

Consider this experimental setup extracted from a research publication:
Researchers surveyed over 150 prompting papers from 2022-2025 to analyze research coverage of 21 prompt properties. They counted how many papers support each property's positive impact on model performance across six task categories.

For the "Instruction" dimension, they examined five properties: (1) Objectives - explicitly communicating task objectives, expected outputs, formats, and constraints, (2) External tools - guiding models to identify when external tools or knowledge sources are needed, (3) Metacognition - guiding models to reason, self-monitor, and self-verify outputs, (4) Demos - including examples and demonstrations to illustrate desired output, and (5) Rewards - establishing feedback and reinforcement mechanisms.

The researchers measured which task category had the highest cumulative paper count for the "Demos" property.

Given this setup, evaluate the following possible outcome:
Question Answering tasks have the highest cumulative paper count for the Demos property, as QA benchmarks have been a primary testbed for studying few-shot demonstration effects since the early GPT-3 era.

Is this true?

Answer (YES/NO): YES